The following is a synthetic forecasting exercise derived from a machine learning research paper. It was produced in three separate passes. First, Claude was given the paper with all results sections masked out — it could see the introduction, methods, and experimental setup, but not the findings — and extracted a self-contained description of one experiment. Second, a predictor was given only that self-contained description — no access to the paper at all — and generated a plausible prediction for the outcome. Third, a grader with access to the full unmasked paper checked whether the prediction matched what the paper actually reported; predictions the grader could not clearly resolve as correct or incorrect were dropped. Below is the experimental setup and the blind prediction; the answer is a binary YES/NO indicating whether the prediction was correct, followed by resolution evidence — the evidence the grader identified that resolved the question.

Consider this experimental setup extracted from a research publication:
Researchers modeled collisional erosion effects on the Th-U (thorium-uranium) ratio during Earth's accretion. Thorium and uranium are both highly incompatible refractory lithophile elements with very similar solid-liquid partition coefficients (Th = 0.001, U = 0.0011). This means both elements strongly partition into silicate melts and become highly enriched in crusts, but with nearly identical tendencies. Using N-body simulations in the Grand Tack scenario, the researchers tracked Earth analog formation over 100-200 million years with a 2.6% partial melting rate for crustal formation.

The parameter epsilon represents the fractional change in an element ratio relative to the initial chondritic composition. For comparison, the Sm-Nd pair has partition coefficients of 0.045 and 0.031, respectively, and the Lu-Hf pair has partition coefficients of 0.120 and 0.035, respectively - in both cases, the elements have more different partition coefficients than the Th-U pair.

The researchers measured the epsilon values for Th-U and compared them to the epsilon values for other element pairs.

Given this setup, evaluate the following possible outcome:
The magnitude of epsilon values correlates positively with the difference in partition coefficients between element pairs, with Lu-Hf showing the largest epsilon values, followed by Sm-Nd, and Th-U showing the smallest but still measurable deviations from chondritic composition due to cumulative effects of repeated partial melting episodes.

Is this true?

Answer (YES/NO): NO